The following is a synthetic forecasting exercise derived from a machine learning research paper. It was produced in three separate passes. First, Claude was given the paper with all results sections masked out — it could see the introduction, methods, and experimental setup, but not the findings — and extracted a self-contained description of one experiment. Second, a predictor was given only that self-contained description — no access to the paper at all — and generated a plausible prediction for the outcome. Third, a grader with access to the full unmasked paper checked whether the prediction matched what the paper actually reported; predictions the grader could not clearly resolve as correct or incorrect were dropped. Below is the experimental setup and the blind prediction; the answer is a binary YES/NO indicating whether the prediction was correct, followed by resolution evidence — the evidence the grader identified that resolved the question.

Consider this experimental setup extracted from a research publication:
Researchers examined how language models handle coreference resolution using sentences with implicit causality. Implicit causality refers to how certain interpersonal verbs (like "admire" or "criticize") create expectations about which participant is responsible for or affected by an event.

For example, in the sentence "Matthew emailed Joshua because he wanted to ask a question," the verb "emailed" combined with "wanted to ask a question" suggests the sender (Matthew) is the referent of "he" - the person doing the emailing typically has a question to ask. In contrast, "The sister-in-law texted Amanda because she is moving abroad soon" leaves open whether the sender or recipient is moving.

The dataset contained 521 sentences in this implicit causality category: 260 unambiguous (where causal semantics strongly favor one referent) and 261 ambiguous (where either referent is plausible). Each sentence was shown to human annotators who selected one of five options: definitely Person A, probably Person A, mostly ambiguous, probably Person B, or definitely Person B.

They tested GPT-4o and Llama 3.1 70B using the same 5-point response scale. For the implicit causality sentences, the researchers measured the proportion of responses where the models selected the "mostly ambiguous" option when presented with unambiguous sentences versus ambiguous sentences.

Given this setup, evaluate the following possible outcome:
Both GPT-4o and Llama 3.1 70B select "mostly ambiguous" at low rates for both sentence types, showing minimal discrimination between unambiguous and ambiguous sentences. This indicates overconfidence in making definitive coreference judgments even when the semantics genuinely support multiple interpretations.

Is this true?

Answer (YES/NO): NO